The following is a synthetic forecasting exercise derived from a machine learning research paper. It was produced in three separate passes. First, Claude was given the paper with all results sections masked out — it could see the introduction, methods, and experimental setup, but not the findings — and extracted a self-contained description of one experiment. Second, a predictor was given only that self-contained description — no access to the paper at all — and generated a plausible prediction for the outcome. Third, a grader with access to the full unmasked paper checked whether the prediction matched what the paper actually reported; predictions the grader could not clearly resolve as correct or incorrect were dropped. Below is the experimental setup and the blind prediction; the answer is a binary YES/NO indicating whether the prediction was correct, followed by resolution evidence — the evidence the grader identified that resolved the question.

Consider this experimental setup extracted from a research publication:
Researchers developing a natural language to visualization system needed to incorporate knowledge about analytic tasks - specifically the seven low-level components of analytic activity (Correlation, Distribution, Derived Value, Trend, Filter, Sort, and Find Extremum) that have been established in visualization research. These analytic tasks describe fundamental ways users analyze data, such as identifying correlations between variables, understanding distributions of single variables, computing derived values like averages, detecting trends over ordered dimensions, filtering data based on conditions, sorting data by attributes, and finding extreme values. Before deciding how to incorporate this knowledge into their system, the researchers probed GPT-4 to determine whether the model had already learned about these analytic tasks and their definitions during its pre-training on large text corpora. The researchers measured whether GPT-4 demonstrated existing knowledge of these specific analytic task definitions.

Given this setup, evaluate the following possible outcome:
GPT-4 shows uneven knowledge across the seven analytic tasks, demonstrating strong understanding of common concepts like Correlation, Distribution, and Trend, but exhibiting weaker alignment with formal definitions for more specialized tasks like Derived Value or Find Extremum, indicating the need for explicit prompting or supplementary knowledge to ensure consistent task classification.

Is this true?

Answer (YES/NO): NO